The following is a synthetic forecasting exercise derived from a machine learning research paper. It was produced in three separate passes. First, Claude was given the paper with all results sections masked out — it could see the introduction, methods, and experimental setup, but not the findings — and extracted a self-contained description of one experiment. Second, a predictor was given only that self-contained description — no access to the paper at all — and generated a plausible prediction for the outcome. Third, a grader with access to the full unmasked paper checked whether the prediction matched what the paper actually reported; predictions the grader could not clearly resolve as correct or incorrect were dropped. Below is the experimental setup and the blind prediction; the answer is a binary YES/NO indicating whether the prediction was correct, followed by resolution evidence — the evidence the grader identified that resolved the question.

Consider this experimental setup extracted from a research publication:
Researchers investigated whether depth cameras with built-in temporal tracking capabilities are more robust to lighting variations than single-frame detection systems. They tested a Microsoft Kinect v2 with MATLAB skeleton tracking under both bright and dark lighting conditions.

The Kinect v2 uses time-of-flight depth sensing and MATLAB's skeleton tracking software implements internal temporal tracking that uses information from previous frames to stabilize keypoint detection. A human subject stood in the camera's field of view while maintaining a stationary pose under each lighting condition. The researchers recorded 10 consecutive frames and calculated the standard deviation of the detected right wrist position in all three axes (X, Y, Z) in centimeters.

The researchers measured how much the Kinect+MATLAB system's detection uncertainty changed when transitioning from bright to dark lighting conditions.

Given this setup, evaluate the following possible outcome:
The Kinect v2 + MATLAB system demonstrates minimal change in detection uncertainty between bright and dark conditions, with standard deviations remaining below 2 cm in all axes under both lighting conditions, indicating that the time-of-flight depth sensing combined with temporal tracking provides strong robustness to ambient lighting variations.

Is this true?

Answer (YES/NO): YES